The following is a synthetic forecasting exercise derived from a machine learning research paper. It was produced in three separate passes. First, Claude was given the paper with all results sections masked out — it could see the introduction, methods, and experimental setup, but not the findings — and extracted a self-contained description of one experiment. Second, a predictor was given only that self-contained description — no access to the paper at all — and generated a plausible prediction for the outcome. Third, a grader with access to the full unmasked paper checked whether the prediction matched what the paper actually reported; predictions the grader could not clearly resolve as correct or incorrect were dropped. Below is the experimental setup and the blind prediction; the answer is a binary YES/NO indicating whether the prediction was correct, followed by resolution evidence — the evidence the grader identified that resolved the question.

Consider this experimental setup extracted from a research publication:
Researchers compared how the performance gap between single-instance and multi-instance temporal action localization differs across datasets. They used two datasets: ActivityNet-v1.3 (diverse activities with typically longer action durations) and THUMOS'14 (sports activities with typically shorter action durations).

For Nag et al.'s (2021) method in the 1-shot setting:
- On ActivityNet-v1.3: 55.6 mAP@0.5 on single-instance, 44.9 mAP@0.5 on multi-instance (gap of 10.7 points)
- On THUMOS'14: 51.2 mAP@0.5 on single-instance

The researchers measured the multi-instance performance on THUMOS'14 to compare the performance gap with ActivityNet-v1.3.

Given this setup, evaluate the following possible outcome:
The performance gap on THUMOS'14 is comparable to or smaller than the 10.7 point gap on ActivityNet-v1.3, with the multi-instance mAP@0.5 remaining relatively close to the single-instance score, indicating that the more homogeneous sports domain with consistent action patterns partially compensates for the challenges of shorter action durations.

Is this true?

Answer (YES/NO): NO